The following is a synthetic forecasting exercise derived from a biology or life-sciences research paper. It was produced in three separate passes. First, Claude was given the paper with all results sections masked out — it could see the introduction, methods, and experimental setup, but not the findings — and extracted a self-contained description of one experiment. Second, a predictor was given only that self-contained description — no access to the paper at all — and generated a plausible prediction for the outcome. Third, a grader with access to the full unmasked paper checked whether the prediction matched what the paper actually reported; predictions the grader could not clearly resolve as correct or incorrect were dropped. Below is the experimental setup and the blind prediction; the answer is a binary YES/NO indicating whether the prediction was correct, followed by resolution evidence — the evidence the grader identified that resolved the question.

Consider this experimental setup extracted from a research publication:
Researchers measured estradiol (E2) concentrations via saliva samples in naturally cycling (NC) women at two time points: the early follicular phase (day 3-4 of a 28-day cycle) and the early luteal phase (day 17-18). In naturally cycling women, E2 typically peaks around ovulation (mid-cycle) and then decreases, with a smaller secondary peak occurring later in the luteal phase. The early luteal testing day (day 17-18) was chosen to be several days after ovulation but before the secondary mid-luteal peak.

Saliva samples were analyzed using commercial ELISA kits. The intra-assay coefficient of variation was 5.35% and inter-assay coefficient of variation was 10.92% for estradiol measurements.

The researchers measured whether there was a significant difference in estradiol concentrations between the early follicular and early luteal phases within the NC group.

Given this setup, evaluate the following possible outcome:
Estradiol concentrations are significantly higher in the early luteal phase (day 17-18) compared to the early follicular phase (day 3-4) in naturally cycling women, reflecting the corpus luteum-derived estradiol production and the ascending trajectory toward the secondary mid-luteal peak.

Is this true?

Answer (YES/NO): NO